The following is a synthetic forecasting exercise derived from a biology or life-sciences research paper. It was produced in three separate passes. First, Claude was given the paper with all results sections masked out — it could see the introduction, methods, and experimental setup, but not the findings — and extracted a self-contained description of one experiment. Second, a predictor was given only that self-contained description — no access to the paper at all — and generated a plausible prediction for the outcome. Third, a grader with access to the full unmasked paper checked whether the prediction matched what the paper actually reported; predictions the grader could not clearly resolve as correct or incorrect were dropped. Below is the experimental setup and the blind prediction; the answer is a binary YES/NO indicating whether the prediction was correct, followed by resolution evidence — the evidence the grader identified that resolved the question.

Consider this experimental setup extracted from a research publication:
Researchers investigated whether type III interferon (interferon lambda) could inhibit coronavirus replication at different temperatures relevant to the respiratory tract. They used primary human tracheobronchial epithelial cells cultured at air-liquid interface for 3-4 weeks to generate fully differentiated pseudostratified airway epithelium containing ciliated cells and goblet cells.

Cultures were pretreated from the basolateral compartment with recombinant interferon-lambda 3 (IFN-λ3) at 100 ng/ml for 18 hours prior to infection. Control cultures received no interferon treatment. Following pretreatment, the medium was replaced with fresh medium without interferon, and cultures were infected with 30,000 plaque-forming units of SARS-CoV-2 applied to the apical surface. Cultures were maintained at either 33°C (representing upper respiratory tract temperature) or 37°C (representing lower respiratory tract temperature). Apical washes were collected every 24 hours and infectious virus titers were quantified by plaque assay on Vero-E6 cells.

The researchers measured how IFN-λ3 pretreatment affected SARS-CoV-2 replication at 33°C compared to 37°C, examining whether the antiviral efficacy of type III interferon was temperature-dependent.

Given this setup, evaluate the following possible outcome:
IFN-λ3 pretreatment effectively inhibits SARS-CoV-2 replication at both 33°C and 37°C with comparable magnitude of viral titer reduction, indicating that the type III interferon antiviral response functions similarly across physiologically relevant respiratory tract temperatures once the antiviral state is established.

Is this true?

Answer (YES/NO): NO